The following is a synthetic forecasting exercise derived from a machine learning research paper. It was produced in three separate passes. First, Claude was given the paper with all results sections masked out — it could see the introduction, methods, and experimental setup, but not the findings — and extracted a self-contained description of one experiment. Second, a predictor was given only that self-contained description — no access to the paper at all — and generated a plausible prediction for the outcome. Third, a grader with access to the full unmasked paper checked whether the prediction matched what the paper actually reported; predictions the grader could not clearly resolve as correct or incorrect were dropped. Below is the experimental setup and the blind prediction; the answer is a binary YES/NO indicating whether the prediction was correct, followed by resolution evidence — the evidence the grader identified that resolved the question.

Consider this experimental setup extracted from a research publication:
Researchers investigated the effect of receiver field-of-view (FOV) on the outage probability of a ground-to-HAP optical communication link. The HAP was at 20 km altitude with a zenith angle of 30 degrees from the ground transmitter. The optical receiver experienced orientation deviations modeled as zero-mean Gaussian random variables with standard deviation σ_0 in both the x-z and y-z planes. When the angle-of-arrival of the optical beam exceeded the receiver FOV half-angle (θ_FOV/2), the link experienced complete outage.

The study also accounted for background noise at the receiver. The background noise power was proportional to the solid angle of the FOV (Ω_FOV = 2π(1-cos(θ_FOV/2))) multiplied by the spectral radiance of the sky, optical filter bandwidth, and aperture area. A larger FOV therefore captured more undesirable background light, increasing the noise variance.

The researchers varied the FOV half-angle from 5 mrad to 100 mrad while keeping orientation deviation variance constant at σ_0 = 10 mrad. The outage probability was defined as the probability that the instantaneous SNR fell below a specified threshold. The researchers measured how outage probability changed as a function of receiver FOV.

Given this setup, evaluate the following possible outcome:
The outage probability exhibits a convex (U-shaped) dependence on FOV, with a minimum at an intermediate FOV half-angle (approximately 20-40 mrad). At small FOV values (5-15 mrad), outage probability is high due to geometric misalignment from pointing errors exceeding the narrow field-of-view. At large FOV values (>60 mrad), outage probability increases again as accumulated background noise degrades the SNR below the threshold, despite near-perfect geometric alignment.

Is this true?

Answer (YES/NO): NO